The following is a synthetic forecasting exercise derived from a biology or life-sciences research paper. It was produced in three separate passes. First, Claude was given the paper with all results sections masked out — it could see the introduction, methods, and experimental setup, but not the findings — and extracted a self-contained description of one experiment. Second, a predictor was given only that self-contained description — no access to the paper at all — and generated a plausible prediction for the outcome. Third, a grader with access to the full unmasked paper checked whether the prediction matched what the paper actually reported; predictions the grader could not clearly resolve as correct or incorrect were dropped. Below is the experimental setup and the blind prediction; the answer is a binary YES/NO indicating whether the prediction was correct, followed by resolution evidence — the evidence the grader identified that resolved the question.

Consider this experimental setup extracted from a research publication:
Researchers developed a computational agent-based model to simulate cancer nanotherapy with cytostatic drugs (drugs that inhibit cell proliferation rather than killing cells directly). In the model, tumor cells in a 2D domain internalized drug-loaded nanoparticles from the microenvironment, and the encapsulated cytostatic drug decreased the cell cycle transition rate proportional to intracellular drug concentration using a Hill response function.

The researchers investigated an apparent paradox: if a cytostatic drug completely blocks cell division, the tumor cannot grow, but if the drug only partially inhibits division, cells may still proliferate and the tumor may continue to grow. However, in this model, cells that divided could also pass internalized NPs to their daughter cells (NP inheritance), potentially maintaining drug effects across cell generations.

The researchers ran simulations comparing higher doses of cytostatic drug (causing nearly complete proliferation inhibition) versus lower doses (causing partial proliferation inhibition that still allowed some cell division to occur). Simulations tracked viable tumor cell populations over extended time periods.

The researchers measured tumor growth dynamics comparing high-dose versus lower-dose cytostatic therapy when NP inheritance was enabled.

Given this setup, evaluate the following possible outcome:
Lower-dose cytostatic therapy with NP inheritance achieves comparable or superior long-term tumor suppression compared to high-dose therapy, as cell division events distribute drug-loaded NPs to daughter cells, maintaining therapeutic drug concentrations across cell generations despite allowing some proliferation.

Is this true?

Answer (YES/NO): YES